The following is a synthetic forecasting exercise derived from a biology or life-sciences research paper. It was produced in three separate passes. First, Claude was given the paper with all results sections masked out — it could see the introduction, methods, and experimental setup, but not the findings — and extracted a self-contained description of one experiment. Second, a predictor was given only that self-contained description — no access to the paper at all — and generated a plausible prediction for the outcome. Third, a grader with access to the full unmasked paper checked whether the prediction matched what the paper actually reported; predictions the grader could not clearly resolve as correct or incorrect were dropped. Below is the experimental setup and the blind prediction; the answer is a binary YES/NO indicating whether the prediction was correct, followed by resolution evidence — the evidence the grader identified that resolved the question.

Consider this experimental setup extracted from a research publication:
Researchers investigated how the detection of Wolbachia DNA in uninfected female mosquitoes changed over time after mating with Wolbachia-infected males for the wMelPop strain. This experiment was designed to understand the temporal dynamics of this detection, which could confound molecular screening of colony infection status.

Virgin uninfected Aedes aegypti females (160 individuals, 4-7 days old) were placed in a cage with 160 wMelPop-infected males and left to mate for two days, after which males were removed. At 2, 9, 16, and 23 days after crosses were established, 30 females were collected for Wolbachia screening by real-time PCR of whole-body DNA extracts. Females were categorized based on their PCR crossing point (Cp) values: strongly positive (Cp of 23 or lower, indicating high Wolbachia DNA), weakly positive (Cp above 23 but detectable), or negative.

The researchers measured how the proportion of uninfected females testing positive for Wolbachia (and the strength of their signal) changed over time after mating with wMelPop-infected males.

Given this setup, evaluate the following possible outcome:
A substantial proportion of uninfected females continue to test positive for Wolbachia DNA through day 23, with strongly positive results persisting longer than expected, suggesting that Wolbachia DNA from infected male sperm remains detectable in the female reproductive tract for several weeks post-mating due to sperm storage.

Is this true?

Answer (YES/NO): NO